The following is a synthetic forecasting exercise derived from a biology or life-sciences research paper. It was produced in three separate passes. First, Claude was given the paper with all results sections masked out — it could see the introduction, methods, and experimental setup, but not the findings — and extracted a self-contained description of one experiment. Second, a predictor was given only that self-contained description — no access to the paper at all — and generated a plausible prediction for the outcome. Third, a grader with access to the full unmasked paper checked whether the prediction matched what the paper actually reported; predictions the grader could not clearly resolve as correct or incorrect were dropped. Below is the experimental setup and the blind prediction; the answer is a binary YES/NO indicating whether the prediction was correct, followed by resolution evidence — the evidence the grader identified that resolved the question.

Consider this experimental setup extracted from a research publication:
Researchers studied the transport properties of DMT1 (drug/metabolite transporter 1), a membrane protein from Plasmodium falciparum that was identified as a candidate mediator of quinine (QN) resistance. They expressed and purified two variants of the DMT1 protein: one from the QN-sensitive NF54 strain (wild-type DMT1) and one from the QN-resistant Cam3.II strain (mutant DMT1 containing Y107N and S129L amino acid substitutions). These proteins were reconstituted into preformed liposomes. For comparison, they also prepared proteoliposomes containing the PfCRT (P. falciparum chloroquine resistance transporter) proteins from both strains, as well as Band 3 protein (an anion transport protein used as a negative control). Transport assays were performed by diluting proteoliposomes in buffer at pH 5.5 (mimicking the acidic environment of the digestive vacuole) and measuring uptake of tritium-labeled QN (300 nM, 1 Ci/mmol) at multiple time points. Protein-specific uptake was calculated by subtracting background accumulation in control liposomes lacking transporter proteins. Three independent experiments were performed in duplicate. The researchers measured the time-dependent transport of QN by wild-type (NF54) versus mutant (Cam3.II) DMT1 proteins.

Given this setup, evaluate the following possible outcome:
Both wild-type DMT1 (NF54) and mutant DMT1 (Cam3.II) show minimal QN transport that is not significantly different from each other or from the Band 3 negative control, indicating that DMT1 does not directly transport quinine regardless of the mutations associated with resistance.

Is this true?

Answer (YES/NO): NO